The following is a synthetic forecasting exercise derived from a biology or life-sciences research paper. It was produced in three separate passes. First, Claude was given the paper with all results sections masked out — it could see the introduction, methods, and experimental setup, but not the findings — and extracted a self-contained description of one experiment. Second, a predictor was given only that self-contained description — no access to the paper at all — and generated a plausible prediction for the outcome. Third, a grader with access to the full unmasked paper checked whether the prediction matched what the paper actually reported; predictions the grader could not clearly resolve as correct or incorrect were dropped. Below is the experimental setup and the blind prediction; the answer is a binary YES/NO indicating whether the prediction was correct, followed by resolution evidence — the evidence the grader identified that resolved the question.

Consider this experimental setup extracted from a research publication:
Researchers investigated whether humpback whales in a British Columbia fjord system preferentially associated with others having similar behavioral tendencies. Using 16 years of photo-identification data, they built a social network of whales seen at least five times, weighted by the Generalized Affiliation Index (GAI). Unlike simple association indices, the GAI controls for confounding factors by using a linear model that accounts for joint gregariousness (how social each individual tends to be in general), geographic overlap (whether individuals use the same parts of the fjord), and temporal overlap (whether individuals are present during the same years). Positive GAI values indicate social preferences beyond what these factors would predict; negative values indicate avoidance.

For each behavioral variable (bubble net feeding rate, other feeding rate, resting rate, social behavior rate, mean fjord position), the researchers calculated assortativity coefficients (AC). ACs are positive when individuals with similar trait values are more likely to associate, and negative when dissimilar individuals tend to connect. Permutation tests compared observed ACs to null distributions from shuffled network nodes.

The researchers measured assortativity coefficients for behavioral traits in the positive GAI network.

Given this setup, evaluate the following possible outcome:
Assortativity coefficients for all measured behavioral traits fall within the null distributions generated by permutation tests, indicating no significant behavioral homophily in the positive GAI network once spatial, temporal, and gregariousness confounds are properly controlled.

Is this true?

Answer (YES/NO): NO